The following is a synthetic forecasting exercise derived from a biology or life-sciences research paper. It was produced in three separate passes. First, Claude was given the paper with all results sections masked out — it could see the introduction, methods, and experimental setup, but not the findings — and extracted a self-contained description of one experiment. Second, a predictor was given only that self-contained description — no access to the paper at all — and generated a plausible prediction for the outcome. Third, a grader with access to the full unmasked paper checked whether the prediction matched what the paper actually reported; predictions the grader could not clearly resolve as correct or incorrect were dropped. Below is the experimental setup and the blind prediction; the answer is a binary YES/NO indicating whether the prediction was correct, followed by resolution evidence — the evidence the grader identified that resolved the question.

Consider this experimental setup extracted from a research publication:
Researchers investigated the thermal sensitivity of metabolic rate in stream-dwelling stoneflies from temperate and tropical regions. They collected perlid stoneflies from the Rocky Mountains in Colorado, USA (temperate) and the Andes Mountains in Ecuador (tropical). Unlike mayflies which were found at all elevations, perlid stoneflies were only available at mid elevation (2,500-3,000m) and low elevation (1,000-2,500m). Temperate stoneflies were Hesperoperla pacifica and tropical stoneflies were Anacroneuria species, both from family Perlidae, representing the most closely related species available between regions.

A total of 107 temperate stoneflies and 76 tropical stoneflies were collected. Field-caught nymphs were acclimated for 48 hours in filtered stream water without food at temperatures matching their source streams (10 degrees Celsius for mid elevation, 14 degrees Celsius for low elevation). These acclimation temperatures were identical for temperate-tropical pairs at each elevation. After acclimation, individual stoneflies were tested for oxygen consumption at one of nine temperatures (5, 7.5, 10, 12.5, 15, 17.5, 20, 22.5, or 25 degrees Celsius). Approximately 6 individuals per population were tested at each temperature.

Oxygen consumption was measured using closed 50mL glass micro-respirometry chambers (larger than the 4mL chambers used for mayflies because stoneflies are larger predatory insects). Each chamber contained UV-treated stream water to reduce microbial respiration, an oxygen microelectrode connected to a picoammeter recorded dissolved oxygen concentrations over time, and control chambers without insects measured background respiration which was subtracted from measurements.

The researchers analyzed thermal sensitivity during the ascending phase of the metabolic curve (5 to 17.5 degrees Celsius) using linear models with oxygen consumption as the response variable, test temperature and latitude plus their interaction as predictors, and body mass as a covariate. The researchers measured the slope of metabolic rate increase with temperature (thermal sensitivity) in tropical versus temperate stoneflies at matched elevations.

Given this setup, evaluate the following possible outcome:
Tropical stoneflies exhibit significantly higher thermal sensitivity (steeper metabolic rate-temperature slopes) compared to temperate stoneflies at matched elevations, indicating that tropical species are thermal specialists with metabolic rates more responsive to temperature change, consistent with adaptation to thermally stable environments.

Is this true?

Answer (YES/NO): NO